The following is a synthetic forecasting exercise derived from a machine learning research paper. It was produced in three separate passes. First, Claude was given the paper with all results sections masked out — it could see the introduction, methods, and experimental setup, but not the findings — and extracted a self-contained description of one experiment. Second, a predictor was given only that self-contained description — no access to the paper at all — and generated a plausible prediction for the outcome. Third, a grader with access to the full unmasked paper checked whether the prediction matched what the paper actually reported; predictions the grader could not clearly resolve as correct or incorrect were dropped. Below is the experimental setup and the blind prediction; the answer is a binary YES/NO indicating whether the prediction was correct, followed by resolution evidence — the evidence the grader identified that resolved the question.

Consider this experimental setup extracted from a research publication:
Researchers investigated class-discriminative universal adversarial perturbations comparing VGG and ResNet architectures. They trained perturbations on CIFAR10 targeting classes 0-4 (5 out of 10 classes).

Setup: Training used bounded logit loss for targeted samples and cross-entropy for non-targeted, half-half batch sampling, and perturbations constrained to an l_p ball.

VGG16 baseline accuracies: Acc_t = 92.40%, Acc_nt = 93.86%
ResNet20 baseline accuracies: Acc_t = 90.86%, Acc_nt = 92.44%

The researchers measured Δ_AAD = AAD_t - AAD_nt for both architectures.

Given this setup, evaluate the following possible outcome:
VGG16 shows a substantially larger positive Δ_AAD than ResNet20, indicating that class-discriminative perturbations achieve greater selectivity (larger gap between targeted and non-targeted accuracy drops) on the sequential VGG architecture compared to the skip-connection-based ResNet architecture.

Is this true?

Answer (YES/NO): NO